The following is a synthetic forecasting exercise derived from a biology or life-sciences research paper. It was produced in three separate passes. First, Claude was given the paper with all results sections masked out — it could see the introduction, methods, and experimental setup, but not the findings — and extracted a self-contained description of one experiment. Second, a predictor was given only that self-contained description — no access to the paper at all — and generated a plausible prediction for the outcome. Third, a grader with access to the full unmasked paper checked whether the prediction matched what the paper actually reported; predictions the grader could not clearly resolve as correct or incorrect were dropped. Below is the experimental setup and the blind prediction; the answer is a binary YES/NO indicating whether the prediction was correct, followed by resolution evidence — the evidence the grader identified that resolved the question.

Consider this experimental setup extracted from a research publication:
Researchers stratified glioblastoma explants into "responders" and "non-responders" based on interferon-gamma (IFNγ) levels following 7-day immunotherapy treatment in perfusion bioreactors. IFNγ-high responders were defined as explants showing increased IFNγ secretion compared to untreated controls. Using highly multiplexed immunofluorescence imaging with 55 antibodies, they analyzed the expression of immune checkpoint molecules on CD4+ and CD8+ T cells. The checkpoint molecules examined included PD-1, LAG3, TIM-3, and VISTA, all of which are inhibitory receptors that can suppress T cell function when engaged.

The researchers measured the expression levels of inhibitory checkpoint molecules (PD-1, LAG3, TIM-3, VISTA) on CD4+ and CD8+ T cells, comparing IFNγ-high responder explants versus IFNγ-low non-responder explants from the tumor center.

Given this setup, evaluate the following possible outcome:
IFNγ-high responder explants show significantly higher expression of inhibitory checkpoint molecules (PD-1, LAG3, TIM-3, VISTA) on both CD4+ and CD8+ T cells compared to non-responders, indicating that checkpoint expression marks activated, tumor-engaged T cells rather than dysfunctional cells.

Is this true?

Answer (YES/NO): NO